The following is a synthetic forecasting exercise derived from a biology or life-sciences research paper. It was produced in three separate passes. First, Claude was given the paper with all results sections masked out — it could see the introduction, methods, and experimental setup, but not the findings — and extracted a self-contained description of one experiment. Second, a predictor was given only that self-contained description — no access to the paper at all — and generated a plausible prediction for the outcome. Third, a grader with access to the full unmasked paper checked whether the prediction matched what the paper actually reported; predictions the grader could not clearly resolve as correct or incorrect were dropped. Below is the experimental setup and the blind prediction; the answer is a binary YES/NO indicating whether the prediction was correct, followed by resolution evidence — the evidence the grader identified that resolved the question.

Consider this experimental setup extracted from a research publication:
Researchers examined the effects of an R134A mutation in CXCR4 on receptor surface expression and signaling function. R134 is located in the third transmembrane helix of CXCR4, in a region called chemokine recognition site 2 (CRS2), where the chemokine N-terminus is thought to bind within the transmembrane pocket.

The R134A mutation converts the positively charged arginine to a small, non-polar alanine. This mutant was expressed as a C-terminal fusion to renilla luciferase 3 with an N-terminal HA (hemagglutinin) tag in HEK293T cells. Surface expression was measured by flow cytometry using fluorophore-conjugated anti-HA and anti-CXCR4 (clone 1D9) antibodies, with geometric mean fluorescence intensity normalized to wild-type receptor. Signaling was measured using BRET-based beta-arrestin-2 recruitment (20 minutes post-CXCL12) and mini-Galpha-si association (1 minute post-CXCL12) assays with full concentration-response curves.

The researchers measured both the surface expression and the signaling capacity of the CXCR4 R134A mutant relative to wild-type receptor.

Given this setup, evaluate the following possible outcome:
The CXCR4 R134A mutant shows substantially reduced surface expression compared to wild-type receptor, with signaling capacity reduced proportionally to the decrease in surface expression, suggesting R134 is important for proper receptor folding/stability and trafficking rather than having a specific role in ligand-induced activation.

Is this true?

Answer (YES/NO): NO